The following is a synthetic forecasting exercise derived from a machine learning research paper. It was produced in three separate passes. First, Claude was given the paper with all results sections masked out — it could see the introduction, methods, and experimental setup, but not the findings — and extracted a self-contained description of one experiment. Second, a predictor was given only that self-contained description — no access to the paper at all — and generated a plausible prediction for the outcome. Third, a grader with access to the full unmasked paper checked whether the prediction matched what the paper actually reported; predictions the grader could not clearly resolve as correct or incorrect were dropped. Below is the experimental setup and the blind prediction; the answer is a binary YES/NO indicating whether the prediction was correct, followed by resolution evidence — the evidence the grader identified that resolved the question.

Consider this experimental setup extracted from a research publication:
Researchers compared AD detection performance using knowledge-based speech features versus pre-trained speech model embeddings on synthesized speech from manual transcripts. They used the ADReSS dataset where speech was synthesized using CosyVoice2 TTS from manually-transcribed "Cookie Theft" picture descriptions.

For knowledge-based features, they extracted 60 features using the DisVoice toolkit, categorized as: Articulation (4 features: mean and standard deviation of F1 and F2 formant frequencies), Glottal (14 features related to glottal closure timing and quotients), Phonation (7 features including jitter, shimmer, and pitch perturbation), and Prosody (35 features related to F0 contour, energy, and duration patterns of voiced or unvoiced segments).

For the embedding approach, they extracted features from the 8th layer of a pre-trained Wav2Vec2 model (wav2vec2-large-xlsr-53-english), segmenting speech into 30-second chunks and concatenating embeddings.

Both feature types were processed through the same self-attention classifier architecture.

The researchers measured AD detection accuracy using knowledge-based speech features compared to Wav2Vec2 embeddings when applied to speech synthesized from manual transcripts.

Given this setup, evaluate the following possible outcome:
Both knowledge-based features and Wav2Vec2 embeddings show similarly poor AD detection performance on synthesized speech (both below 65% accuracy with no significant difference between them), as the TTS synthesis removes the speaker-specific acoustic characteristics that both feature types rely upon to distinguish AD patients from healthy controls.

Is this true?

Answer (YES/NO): NO